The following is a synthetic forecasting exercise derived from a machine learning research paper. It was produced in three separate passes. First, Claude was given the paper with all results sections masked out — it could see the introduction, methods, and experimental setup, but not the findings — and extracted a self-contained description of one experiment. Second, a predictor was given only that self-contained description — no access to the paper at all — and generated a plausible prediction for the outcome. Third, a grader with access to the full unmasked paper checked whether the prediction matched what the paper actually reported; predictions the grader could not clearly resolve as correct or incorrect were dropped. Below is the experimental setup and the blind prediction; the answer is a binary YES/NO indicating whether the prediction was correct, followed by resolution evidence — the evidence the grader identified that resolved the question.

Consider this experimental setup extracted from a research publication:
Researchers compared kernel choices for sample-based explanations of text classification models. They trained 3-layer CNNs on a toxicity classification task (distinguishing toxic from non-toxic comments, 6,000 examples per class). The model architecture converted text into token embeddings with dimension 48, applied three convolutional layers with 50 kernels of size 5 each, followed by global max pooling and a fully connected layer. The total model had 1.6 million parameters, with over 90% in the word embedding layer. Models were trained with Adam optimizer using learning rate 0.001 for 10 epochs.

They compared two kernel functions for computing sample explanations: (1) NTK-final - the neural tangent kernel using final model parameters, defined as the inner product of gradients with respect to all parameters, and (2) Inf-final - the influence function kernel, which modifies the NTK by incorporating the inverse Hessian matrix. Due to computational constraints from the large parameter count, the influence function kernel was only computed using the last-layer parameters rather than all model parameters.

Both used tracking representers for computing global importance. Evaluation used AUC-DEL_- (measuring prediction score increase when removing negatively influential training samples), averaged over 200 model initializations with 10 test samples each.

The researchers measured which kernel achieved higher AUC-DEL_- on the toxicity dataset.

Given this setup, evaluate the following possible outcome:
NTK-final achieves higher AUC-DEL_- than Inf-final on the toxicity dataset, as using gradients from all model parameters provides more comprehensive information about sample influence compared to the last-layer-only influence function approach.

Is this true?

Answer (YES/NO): YES